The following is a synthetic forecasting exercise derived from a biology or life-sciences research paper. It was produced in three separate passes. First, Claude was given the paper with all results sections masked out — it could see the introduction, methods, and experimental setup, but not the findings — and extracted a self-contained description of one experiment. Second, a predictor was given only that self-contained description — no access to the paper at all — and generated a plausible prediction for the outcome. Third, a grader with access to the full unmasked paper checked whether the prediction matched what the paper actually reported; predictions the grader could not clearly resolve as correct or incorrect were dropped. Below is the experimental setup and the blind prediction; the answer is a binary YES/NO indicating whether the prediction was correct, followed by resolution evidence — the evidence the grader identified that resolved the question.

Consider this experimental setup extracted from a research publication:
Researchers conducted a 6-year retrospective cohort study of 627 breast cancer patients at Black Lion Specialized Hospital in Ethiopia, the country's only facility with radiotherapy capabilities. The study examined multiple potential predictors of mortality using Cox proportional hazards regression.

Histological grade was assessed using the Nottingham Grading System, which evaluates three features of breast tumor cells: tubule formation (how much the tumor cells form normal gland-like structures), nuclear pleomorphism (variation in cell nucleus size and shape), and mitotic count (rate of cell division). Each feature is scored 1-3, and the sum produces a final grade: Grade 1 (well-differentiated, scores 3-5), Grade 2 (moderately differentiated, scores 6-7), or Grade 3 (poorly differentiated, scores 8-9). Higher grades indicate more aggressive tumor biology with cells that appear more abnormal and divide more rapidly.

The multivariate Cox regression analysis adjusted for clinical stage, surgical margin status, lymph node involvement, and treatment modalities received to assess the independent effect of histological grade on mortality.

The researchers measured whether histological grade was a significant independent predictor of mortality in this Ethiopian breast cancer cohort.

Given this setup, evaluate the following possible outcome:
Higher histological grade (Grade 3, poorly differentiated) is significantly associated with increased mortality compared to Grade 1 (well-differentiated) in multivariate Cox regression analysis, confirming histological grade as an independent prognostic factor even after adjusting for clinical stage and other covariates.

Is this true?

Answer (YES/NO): YES